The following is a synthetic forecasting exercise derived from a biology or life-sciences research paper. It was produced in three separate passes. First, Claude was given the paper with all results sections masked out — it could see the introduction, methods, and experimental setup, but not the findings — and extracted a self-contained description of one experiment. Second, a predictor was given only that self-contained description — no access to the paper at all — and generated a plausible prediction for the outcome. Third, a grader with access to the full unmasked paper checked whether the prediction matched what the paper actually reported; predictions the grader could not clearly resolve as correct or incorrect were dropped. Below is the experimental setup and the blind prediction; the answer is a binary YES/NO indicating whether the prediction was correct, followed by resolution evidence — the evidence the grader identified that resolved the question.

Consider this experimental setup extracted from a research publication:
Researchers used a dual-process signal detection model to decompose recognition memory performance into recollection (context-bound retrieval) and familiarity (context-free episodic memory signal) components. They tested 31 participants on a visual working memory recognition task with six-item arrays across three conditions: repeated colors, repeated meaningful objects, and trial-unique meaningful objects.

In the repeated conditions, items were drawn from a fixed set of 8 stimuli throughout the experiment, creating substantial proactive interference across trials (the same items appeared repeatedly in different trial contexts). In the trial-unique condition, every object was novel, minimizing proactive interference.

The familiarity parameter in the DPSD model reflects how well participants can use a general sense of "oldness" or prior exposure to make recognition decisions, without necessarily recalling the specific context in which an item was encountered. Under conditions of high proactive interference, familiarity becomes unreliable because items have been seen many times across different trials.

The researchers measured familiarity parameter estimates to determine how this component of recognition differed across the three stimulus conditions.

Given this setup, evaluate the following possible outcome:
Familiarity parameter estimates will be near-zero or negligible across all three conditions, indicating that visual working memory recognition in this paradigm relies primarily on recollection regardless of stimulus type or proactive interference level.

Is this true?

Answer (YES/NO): NO